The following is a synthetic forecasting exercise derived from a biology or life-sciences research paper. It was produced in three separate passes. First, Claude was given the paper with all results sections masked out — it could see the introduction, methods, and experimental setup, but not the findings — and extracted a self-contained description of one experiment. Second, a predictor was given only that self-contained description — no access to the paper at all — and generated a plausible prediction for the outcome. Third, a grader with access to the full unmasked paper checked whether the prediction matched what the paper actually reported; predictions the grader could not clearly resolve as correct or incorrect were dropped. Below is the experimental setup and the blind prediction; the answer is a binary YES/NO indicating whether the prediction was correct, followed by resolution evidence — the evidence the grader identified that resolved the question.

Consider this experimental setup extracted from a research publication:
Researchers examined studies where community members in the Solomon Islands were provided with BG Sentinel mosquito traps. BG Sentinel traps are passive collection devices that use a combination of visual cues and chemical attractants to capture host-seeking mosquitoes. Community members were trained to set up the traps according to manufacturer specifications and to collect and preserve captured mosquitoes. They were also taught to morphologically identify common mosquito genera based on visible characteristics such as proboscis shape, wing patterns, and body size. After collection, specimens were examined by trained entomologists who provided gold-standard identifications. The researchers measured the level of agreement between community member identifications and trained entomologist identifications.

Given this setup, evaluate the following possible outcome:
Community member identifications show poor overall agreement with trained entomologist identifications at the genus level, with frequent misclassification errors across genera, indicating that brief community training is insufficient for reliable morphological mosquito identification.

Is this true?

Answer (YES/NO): NO